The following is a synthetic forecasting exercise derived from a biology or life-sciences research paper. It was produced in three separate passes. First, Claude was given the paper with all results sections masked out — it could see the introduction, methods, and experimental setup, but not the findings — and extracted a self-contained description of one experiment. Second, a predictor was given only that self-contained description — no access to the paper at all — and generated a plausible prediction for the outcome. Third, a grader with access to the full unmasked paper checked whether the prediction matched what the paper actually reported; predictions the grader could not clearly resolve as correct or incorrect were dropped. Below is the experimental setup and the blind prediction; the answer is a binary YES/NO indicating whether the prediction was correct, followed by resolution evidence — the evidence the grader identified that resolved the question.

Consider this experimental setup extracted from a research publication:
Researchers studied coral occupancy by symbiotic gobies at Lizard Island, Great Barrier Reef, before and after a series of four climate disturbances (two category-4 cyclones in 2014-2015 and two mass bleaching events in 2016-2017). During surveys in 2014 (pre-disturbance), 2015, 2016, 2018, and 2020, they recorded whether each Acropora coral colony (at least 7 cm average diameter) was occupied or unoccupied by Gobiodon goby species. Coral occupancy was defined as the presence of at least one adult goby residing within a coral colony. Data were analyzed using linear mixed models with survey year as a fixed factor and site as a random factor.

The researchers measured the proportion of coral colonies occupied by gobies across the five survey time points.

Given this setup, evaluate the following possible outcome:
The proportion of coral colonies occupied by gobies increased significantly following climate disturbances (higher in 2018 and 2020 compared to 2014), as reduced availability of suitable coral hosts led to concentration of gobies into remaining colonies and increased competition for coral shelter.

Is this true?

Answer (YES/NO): NO